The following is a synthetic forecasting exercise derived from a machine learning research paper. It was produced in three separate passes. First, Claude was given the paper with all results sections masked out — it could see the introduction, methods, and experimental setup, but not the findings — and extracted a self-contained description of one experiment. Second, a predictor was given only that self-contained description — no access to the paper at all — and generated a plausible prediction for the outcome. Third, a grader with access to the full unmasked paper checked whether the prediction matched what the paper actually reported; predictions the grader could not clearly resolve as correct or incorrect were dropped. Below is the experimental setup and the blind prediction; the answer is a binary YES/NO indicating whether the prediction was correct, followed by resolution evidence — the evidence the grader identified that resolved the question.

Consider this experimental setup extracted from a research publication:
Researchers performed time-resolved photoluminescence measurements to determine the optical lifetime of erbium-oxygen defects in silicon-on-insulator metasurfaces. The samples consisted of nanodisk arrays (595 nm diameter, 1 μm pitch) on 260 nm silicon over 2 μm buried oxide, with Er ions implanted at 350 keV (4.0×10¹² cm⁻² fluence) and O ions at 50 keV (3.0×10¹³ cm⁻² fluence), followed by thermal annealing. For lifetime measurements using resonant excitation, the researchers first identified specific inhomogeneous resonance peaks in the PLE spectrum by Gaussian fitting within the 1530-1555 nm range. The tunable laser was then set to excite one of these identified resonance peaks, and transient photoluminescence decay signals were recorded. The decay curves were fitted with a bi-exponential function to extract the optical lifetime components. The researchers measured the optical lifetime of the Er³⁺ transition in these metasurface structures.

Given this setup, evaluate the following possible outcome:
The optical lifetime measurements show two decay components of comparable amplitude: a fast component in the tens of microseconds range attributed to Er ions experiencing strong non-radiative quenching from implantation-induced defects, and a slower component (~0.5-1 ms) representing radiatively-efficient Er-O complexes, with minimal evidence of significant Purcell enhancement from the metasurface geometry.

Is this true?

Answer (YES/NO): NO